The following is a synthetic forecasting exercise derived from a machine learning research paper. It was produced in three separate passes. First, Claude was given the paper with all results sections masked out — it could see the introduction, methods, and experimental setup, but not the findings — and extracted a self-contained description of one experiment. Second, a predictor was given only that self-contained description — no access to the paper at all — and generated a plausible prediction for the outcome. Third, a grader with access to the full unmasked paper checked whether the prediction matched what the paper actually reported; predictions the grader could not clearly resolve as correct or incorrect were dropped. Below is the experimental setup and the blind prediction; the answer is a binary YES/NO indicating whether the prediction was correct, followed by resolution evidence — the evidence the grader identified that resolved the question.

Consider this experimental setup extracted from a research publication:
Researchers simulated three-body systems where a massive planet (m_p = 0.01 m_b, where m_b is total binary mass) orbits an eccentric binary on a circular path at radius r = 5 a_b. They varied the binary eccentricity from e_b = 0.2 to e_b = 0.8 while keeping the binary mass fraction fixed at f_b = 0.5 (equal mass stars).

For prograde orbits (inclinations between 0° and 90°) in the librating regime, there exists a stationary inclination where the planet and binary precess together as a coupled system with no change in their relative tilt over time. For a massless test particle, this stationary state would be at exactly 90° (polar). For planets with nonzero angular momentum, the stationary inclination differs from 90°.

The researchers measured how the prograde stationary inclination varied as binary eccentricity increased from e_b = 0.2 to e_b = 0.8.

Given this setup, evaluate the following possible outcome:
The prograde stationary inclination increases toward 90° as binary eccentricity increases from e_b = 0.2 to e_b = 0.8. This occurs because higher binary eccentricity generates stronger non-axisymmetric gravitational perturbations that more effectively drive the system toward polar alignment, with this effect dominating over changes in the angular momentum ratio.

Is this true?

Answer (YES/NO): YES